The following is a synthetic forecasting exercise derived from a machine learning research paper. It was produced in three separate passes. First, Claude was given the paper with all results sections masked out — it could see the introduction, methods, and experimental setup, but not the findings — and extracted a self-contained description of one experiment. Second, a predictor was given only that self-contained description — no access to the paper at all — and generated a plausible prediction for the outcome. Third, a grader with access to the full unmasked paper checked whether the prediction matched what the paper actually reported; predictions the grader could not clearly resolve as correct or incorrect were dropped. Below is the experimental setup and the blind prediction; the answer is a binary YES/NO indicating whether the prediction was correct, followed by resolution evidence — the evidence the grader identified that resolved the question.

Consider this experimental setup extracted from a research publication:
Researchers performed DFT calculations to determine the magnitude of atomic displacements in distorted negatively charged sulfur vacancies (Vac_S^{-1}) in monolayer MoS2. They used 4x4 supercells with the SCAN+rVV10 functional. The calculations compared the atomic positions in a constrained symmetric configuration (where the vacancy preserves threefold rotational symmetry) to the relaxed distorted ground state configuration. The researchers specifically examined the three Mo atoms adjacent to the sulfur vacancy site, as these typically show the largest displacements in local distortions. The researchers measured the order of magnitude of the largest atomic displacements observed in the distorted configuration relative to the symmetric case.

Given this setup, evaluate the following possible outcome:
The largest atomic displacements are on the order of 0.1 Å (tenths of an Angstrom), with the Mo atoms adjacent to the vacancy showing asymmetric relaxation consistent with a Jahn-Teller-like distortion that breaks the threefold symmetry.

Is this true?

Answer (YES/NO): NO